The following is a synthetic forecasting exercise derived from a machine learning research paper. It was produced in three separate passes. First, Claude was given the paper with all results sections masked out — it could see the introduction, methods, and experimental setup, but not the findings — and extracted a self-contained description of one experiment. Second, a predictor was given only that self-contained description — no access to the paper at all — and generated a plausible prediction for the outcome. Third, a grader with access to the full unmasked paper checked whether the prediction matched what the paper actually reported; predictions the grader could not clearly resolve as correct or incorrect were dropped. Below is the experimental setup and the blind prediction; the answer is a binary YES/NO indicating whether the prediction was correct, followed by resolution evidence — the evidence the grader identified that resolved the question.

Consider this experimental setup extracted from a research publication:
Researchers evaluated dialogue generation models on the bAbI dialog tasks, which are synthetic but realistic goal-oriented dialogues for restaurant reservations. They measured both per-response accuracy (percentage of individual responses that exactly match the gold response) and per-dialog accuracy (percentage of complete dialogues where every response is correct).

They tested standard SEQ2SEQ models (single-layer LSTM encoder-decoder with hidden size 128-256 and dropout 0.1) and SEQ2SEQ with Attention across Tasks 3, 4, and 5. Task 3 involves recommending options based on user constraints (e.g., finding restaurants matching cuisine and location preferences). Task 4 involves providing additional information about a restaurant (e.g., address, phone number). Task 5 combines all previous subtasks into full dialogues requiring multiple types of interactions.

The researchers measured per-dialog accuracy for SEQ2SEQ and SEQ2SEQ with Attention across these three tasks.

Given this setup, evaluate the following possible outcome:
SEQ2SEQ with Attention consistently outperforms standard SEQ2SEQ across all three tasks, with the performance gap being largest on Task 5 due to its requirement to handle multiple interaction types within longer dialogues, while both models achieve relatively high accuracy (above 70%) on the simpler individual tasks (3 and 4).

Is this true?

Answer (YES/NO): NO